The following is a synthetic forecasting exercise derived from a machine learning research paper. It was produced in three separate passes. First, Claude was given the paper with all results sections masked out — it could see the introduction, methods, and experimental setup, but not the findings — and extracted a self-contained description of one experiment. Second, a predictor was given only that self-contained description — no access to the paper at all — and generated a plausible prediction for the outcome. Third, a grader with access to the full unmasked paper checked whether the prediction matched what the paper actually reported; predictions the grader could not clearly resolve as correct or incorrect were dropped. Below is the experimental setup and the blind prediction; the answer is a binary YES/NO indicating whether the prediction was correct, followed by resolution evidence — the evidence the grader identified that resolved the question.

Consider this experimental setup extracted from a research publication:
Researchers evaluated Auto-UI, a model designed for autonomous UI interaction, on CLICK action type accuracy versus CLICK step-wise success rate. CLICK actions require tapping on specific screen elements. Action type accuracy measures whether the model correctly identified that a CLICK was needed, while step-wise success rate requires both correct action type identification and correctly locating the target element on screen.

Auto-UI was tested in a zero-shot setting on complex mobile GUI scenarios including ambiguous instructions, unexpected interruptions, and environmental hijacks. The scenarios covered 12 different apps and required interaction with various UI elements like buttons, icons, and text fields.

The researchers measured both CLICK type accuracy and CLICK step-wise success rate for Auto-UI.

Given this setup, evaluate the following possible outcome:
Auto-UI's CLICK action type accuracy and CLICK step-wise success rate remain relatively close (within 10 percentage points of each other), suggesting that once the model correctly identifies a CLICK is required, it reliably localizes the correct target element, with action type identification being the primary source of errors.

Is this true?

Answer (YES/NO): NO